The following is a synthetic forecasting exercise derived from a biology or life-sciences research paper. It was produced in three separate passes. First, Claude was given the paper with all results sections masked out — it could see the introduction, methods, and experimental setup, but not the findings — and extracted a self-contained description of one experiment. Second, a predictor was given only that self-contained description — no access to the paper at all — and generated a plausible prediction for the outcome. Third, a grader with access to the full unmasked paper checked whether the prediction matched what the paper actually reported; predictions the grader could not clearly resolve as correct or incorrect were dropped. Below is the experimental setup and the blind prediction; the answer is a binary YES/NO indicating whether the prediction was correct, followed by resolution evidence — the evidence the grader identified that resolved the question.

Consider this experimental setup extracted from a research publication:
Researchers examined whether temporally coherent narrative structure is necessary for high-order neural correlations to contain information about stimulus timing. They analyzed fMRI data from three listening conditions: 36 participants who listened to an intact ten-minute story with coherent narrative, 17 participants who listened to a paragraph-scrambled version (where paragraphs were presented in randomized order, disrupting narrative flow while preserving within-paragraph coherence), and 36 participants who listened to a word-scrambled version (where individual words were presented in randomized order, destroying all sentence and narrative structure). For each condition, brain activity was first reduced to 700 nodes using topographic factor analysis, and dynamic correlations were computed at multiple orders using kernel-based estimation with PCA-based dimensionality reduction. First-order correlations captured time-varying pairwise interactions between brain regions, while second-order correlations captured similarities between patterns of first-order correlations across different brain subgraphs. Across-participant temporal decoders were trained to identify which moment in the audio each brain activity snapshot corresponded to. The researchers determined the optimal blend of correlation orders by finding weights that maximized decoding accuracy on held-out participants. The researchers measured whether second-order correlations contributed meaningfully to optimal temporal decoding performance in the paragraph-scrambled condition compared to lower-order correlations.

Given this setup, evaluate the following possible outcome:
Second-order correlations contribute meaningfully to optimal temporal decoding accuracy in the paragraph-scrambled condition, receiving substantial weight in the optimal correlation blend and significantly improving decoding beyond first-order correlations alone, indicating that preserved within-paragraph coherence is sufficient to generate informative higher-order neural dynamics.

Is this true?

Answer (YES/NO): NO